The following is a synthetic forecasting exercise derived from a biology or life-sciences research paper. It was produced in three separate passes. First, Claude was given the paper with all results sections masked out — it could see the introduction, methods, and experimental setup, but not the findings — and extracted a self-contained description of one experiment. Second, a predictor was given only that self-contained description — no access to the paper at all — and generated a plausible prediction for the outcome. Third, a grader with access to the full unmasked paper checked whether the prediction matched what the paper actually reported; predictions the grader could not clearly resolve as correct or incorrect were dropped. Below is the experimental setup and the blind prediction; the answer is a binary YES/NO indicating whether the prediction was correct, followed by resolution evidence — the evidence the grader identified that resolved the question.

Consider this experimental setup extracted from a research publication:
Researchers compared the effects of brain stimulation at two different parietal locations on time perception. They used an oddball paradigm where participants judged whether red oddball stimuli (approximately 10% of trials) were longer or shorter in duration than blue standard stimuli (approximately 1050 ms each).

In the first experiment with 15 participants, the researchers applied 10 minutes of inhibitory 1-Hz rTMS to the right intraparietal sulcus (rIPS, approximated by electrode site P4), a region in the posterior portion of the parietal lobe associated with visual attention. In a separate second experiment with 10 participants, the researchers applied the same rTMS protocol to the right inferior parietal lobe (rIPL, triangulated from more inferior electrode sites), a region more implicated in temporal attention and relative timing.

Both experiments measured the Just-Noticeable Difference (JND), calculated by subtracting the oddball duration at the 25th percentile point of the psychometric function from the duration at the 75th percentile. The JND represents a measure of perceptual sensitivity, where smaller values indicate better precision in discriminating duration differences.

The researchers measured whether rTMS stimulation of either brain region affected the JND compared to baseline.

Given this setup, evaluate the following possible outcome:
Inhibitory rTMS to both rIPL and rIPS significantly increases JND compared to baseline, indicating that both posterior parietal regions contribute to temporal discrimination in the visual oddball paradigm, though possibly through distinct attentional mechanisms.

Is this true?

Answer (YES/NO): NO